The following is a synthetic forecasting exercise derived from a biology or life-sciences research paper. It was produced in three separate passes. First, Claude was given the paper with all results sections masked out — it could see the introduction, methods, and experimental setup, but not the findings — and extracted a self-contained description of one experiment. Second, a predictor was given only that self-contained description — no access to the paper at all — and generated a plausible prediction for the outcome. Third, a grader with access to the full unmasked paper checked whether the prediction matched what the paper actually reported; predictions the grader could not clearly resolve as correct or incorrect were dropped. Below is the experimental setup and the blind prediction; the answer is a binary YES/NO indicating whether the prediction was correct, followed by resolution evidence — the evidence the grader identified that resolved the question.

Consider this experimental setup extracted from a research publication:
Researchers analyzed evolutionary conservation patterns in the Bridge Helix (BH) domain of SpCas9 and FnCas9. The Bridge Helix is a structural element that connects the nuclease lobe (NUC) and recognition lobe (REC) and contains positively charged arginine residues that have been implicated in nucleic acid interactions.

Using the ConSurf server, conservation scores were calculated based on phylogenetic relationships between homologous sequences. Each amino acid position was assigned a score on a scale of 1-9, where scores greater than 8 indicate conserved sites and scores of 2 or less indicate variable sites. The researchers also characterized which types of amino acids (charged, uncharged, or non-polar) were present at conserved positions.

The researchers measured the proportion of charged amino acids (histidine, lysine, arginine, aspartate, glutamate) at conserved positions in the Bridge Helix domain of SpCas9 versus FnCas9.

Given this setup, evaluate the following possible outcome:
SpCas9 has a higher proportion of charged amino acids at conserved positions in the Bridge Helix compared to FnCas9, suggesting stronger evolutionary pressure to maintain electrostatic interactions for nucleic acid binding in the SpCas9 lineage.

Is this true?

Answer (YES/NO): NO